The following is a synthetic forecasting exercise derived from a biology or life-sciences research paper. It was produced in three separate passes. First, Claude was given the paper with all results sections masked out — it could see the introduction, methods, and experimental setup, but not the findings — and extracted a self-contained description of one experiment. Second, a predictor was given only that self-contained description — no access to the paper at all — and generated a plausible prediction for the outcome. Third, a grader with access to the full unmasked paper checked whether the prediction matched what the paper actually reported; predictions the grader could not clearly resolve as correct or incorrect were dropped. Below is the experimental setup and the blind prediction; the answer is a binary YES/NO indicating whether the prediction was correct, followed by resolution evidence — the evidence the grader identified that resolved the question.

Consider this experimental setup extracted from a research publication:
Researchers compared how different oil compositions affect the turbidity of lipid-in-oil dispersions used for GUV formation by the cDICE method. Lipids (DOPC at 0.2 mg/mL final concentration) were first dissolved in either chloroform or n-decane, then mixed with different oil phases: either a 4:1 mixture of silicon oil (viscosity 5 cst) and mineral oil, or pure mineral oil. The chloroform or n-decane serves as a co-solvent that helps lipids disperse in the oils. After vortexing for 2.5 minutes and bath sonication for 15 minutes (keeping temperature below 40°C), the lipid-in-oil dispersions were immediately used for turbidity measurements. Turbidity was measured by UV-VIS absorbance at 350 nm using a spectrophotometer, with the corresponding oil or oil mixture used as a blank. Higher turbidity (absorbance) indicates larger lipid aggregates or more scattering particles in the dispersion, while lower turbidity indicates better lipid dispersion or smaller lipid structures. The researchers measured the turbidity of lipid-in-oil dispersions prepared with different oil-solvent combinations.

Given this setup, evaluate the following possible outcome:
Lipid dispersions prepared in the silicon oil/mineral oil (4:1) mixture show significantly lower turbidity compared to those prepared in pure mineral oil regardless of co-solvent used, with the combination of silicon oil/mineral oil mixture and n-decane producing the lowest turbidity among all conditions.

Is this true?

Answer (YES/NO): NO